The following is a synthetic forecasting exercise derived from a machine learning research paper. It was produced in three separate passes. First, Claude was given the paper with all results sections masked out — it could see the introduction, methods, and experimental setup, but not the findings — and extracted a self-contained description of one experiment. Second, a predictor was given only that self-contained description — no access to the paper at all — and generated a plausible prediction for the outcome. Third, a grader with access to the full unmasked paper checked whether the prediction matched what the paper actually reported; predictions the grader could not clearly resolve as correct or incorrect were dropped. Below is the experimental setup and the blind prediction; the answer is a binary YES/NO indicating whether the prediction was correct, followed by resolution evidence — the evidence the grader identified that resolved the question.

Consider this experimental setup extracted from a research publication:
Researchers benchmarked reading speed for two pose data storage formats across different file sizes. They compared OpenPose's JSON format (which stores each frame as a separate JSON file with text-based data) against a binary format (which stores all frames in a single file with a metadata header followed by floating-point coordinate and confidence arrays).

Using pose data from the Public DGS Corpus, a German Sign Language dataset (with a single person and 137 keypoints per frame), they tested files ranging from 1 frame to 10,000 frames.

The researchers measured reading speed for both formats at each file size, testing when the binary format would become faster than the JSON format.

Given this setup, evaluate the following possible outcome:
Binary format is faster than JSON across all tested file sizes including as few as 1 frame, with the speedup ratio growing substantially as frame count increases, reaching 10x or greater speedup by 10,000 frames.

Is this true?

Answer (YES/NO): NO